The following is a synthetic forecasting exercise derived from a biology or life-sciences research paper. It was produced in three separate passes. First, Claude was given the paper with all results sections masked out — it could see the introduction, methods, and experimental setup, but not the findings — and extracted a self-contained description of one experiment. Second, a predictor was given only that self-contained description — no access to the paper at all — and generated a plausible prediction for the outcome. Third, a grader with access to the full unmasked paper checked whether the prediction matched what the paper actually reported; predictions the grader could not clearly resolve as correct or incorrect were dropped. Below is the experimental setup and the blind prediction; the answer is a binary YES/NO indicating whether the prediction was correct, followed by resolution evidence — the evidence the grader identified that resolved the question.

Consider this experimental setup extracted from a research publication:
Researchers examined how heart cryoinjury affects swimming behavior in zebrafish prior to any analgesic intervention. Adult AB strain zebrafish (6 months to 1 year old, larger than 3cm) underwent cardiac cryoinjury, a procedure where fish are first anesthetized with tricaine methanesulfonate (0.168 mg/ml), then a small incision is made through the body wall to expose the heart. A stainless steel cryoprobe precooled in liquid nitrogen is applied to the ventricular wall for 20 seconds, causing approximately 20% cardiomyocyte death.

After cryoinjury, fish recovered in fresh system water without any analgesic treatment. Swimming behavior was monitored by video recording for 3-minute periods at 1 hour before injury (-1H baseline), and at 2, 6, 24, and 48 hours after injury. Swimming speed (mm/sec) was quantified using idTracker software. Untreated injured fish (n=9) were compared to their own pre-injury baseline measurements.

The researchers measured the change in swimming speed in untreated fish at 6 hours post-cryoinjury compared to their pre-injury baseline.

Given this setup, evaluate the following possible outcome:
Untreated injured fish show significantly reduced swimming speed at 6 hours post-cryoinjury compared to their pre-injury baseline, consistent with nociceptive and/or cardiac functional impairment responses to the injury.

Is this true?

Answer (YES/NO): YES